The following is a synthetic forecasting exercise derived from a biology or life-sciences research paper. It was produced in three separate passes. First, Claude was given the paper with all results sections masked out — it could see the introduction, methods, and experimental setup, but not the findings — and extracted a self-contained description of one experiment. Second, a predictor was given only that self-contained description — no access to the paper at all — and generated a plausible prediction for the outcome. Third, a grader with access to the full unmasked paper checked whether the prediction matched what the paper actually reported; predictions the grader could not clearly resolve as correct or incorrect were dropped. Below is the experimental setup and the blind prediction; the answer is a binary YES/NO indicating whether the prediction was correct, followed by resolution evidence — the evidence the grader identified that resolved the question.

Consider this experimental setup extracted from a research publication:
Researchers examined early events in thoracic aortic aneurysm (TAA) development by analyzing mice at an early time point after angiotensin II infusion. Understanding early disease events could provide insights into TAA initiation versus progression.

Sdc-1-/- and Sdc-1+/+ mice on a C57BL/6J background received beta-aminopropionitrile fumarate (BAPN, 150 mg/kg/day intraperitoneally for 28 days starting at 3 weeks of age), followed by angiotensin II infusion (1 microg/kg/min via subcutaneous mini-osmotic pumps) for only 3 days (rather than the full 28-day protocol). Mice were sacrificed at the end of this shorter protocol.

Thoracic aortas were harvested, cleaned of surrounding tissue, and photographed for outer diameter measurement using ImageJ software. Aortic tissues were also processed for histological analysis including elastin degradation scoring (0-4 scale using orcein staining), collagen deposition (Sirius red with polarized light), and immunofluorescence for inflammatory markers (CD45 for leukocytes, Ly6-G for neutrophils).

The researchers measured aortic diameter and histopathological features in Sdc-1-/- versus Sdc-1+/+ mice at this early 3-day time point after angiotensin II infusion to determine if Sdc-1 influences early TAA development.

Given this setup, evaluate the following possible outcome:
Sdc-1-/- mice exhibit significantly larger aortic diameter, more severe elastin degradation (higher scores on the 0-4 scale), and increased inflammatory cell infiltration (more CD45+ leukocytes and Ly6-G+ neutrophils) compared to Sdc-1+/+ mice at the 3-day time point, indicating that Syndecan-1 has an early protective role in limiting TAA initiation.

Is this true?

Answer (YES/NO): NO